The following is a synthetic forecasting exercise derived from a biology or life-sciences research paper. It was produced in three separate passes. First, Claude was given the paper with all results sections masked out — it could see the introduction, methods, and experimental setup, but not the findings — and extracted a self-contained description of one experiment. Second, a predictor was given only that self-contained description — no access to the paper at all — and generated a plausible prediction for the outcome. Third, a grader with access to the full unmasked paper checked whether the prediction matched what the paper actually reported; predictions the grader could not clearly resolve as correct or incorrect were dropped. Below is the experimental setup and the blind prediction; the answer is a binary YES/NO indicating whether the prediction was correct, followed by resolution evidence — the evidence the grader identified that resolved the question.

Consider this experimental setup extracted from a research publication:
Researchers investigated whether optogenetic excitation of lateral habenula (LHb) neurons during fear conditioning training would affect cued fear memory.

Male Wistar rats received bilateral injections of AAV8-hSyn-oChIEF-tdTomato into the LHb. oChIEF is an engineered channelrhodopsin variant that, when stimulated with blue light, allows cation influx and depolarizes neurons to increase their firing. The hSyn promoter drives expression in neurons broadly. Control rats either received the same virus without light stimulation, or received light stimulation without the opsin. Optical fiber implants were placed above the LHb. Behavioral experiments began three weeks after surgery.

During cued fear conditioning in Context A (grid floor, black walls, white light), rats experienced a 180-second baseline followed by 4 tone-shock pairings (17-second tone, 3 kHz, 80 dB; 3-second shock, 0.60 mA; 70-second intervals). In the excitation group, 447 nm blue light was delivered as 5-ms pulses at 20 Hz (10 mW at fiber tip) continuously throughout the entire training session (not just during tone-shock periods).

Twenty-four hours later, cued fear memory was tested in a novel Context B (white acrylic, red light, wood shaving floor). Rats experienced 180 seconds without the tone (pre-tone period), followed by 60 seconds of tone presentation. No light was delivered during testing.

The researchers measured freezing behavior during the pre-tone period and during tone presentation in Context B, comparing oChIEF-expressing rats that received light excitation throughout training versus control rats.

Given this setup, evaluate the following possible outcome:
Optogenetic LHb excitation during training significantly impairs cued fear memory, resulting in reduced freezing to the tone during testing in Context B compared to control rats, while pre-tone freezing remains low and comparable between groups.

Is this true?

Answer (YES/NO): YES